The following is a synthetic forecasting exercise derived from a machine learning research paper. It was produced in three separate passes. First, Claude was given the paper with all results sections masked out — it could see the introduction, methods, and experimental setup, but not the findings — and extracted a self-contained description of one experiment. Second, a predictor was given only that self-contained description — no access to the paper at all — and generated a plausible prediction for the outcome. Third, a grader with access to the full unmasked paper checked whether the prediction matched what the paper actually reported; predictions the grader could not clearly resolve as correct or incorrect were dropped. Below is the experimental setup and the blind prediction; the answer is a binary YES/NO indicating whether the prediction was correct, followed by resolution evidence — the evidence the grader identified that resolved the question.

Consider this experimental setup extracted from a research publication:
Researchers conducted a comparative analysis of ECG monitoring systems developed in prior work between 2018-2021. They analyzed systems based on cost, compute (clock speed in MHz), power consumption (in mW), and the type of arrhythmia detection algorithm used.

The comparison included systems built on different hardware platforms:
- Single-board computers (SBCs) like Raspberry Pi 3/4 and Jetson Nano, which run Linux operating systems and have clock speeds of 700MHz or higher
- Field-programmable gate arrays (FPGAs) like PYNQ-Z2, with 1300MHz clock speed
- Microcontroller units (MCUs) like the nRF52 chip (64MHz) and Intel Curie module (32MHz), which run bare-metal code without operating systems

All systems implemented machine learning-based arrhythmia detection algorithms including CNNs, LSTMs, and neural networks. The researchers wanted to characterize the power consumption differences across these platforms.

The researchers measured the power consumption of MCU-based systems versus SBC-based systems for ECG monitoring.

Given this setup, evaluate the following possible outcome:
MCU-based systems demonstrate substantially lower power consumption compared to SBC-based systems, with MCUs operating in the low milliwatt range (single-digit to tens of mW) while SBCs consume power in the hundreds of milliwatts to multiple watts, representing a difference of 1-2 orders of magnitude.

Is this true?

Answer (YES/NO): NO